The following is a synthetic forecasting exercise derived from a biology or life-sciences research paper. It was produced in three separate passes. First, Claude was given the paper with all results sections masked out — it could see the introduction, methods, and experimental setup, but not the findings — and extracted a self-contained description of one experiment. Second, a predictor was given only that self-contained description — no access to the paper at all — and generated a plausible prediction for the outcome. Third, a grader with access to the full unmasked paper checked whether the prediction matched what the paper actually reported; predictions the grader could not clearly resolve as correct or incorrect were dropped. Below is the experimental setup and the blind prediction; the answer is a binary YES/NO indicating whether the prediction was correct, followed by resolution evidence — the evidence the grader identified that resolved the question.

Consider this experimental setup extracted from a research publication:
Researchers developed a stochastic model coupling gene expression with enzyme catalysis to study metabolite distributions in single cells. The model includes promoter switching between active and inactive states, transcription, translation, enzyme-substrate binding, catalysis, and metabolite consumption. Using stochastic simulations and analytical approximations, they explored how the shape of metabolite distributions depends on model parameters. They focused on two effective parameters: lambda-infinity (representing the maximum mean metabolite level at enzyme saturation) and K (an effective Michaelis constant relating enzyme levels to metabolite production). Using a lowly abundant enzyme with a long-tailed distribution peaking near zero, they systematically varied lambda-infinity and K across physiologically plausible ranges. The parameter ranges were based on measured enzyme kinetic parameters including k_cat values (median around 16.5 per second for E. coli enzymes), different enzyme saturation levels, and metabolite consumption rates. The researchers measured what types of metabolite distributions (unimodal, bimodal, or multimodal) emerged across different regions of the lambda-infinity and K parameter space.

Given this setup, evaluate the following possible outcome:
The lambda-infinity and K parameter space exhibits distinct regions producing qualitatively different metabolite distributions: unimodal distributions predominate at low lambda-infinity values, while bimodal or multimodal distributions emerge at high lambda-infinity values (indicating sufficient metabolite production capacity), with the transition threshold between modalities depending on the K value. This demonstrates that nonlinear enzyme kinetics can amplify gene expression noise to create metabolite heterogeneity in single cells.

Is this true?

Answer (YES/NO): YES